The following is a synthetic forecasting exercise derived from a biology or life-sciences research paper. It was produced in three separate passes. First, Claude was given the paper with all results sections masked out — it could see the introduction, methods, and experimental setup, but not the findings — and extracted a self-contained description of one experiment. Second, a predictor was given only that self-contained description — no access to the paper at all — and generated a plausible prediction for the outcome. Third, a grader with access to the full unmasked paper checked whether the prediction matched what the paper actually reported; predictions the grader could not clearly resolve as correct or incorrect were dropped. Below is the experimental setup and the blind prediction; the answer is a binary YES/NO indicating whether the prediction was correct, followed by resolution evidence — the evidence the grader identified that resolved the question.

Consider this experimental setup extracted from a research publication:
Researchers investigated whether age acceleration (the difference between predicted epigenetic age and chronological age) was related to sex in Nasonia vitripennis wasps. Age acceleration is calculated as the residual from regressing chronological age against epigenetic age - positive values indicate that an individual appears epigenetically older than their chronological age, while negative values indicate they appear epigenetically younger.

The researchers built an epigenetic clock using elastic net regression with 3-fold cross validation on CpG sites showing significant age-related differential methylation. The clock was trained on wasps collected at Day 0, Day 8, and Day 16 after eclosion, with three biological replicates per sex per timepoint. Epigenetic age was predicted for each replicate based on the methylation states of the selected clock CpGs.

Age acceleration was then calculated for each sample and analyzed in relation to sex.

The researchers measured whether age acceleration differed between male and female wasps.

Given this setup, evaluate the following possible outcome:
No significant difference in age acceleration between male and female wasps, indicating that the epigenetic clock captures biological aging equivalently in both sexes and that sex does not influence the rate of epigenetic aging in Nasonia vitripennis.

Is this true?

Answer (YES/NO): YES